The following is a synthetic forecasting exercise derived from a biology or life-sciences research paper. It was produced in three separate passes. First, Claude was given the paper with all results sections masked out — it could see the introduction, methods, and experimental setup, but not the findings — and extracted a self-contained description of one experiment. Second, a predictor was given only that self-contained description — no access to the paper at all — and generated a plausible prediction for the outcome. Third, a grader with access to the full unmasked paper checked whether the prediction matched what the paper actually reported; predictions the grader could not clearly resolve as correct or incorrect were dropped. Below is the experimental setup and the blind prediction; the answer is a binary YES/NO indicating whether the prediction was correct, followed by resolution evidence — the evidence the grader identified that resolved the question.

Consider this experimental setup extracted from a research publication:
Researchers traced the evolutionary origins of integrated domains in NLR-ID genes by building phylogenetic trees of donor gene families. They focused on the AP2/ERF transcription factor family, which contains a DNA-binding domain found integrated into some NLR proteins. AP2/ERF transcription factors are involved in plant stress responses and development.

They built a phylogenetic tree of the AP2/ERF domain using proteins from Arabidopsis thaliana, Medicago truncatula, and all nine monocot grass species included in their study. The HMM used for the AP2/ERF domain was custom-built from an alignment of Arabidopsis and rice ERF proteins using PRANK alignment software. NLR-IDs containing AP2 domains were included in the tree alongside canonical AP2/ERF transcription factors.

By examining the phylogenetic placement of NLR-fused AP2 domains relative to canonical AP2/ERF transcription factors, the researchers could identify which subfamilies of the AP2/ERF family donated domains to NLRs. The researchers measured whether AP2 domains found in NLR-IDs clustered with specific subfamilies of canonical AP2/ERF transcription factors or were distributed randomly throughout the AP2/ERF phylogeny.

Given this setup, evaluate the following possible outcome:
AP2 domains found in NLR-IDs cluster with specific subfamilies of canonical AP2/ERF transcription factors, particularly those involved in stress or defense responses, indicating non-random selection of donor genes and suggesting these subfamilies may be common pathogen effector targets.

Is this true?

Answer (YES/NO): NO